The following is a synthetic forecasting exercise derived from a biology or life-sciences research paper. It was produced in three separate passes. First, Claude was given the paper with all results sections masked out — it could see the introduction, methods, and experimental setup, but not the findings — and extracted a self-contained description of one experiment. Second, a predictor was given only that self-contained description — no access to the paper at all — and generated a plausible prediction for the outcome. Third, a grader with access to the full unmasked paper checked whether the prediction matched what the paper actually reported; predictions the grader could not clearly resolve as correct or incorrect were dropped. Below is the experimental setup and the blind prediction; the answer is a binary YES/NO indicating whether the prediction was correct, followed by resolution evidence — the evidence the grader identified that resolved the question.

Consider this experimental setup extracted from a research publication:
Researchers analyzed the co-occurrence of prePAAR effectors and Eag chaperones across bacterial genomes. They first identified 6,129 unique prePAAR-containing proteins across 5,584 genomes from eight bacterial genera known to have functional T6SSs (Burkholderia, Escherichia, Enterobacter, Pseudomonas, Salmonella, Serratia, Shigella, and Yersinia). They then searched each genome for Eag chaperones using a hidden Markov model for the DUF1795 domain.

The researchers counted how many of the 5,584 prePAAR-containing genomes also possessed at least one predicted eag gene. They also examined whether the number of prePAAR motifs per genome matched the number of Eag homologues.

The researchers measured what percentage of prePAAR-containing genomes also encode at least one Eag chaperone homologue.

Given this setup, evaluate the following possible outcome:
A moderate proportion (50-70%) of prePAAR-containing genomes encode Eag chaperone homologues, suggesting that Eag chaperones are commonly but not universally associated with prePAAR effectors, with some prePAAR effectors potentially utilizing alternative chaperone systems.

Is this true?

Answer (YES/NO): NO